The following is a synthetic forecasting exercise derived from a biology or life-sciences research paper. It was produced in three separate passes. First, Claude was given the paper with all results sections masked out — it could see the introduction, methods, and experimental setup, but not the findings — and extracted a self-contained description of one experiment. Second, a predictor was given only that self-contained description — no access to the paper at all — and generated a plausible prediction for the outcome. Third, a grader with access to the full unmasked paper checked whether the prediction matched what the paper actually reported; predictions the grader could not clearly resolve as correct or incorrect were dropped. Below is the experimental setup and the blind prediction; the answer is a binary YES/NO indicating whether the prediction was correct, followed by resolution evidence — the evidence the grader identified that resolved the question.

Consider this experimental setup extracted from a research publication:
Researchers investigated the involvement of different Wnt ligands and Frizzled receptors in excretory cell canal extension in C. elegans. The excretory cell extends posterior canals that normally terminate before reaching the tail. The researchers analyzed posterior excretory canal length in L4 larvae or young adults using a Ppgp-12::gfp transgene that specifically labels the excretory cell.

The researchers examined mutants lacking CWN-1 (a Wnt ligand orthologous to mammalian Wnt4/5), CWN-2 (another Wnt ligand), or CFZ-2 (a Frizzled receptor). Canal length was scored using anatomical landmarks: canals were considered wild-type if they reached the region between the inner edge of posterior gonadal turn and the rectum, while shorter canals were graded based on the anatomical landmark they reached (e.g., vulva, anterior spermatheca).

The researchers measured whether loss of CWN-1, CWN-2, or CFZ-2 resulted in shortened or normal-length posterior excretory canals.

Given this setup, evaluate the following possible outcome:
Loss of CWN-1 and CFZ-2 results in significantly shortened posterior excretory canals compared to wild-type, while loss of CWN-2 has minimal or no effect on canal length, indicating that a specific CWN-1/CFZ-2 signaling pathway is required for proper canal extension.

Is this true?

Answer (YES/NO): NO